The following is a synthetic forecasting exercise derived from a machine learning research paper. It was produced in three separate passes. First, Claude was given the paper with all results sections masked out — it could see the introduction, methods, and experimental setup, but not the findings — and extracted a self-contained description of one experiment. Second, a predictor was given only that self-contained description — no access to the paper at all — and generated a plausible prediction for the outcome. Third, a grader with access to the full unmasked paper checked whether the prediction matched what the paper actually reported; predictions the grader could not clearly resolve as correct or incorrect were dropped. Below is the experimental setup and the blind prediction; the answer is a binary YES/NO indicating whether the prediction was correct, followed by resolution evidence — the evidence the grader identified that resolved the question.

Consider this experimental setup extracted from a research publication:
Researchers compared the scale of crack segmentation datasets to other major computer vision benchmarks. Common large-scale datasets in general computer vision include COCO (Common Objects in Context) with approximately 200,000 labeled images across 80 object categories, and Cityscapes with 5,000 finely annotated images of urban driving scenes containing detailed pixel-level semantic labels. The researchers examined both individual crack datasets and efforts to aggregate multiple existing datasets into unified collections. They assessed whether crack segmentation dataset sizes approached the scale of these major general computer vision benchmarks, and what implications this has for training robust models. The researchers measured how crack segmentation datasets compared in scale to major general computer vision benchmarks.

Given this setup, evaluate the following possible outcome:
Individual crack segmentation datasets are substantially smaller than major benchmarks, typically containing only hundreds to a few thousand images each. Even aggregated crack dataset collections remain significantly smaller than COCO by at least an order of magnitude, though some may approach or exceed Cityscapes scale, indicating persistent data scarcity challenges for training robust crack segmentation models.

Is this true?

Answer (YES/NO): NO